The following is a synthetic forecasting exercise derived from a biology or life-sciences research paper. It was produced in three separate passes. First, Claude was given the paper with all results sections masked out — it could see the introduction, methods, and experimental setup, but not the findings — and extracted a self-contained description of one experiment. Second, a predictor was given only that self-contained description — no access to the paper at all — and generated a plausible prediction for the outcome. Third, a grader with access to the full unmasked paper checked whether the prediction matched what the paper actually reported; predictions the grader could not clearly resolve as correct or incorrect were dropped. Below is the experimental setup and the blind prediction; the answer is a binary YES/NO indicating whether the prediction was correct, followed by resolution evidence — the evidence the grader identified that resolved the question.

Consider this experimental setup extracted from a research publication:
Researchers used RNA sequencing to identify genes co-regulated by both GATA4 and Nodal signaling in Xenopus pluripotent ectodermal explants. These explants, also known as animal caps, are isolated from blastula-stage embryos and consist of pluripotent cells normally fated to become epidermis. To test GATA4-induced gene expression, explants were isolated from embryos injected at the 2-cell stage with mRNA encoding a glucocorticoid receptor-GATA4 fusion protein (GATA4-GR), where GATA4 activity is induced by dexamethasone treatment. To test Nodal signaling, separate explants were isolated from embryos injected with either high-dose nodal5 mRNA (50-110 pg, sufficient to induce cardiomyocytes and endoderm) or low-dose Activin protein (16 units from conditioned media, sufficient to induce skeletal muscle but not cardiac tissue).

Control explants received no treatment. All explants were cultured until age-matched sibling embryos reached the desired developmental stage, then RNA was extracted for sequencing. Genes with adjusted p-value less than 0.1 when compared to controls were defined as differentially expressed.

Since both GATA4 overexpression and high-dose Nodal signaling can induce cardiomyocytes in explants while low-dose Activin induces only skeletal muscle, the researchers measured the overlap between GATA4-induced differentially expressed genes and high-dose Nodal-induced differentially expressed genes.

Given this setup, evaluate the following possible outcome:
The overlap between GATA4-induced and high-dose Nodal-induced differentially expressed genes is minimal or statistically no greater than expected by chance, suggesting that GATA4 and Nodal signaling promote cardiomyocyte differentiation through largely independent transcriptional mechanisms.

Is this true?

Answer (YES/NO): NO